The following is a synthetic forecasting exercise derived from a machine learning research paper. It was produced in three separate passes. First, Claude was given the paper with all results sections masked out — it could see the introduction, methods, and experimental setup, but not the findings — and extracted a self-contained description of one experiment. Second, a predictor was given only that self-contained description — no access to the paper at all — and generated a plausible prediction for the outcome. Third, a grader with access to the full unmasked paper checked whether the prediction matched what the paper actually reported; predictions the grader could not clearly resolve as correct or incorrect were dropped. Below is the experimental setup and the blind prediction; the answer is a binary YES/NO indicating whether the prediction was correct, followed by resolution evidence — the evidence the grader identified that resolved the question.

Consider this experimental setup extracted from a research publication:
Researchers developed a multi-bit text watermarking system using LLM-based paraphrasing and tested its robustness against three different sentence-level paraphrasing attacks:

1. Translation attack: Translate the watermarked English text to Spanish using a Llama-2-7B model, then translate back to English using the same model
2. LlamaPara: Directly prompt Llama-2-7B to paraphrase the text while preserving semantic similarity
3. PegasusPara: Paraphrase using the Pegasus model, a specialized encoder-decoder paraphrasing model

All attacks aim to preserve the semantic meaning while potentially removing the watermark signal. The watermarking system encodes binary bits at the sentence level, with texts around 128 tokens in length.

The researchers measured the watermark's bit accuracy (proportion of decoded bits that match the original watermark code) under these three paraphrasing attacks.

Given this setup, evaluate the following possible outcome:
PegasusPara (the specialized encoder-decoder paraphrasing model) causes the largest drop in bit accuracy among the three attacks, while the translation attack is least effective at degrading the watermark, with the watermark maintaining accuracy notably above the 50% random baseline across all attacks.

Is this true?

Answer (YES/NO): NO